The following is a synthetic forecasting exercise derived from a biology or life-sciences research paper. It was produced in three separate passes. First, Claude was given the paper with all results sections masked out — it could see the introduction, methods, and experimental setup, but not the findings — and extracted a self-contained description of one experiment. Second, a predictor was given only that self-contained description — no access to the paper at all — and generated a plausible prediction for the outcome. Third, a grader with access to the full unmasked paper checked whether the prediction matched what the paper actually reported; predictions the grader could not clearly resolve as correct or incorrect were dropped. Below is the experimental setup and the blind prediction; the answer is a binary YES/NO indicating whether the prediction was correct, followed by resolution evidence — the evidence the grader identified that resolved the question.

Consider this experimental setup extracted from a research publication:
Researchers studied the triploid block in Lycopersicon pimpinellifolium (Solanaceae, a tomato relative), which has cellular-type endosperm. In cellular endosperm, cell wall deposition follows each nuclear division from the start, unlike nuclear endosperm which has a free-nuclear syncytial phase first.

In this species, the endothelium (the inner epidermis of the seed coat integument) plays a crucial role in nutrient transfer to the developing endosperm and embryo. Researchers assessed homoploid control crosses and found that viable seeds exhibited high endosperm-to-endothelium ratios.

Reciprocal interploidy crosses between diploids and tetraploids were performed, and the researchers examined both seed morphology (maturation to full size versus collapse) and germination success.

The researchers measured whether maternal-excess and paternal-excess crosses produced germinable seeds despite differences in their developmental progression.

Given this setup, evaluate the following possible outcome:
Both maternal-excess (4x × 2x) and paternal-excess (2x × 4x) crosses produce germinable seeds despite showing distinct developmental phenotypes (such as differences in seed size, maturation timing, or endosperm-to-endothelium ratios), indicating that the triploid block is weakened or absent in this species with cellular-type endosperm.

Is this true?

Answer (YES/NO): NO